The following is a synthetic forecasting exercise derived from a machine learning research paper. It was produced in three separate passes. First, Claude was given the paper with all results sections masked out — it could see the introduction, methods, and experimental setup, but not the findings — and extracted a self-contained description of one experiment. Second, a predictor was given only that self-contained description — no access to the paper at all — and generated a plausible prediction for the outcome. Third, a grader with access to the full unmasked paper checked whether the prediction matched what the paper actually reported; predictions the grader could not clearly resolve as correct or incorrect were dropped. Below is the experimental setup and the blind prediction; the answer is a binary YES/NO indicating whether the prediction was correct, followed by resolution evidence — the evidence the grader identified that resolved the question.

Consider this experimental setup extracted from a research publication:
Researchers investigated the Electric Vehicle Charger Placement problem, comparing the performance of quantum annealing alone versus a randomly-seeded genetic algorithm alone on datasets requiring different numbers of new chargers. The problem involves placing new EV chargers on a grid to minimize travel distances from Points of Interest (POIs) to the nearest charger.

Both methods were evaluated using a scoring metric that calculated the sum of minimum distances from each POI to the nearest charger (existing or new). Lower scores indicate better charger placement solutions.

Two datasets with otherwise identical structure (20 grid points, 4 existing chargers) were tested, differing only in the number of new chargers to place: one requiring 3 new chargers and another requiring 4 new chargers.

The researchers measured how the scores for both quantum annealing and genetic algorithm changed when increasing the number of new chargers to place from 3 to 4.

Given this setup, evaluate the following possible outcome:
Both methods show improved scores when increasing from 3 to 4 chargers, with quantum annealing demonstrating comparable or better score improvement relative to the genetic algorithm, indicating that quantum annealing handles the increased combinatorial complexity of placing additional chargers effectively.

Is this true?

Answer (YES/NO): NO